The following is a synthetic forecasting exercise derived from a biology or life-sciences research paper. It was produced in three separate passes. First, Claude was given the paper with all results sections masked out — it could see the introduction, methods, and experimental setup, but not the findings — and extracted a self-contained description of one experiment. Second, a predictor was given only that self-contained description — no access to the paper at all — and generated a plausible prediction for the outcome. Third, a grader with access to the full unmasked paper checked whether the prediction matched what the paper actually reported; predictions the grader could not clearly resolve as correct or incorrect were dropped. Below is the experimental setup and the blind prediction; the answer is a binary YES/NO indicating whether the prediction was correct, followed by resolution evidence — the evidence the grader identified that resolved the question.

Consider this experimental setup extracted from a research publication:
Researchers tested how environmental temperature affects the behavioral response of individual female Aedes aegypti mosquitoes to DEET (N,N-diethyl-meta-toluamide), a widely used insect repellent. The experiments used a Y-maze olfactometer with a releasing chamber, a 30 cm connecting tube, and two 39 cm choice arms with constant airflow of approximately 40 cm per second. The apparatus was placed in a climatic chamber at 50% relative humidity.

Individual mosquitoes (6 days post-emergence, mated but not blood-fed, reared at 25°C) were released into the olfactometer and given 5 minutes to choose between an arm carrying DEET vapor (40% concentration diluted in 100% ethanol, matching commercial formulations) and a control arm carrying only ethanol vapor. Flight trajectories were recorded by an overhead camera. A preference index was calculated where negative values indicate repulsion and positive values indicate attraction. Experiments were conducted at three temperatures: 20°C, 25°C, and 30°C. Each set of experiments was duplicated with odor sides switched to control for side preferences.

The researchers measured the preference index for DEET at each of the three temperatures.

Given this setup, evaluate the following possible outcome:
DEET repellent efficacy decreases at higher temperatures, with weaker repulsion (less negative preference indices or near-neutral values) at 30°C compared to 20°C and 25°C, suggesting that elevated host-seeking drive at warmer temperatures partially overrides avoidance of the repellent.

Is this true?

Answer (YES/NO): NO